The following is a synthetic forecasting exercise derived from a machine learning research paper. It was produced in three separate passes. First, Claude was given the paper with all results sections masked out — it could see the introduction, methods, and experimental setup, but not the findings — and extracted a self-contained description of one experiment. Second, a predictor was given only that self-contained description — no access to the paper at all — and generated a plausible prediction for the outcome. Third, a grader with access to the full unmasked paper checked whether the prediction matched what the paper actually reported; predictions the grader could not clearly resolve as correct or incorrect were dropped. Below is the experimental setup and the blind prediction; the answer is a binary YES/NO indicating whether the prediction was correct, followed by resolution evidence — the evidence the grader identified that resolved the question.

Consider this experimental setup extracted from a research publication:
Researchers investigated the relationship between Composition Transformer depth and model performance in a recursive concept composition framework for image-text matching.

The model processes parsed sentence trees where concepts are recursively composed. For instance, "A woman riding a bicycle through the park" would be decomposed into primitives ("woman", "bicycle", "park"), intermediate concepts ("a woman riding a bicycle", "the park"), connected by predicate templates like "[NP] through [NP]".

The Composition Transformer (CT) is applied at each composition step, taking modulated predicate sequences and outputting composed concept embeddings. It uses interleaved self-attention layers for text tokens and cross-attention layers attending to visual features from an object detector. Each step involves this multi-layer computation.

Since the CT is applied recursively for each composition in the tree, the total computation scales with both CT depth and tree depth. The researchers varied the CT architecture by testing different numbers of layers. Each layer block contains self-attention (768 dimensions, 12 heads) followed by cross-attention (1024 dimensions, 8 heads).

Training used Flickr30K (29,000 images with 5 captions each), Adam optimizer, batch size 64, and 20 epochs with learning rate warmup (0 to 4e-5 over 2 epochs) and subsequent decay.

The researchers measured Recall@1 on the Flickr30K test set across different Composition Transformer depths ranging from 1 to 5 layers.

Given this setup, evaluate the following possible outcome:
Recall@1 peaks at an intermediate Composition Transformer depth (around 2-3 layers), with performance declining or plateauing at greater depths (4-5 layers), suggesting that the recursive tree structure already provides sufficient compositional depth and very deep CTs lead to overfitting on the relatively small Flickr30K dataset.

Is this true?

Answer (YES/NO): NO